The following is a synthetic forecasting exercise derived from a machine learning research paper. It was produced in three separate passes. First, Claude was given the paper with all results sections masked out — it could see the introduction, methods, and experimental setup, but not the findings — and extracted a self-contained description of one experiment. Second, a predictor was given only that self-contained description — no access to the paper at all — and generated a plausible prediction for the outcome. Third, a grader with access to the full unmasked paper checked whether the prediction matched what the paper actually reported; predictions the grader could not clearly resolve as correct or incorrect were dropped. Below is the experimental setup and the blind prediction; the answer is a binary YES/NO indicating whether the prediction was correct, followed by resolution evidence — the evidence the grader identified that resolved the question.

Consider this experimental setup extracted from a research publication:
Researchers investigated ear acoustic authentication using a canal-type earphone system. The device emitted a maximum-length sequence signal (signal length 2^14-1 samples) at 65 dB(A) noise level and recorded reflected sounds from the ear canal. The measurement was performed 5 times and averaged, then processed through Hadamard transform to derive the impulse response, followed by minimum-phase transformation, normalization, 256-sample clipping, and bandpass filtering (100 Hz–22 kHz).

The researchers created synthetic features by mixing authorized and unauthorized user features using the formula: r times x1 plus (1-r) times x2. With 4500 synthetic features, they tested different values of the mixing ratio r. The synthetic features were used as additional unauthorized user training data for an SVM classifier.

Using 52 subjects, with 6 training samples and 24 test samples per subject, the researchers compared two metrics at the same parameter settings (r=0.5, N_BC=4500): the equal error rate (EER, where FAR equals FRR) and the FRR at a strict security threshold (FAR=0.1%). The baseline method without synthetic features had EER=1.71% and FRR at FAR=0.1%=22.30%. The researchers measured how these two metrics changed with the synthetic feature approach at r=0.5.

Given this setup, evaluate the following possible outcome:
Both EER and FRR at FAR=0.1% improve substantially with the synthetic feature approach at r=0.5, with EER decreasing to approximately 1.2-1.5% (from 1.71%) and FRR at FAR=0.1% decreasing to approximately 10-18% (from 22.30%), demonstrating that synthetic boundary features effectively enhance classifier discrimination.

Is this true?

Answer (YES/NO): NO